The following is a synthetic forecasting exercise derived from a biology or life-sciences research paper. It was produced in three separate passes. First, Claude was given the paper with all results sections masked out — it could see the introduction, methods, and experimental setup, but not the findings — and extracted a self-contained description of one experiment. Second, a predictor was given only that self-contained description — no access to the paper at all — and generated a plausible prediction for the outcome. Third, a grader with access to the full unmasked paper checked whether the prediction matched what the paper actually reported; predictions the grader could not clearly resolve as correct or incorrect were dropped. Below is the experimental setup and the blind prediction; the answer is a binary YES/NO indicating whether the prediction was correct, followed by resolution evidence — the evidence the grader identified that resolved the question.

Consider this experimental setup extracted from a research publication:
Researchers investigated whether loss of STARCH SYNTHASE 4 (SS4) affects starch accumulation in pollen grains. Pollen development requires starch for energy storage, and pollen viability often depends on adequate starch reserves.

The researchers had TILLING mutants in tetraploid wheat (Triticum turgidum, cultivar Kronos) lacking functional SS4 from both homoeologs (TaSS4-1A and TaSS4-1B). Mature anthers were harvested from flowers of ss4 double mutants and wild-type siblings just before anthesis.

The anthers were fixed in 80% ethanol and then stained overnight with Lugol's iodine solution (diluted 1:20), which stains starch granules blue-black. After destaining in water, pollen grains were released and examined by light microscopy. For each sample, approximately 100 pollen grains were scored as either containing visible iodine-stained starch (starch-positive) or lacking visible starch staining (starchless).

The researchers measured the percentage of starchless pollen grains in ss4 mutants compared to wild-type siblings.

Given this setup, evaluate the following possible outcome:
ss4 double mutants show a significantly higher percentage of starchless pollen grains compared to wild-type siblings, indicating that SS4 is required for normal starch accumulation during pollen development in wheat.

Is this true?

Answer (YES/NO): YES